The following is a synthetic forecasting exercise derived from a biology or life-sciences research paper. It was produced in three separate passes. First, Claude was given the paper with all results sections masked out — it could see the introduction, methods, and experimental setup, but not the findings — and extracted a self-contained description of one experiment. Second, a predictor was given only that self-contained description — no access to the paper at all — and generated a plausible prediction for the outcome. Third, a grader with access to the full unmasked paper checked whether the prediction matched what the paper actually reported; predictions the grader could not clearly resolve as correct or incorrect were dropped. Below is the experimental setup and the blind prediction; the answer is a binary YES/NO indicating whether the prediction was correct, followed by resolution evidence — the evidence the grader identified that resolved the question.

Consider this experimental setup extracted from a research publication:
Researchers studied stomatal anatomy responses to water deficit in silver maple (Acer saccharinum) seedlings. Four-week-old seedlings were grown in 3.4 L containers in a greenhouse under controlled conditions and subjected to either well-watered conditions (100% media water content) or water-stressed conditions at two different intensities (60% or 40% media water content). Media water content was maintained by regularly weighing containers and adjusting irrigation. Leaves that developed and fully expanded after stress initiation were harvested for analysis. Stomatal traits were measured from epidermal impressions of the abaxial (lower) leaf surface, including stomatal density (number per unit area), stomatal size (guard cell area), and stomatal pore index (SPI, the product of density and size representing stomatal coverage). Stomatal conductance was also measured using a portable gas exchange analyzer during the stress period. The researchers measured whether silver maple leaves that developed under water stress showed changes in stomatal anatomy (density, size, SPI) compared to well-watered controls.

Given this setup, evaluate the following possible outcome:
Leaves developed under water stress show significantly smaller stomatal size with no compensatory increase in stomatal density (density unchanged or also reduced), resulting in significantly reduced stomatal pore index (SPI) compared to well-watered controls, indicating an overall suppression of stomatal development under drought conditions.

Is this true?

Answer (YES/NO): NO